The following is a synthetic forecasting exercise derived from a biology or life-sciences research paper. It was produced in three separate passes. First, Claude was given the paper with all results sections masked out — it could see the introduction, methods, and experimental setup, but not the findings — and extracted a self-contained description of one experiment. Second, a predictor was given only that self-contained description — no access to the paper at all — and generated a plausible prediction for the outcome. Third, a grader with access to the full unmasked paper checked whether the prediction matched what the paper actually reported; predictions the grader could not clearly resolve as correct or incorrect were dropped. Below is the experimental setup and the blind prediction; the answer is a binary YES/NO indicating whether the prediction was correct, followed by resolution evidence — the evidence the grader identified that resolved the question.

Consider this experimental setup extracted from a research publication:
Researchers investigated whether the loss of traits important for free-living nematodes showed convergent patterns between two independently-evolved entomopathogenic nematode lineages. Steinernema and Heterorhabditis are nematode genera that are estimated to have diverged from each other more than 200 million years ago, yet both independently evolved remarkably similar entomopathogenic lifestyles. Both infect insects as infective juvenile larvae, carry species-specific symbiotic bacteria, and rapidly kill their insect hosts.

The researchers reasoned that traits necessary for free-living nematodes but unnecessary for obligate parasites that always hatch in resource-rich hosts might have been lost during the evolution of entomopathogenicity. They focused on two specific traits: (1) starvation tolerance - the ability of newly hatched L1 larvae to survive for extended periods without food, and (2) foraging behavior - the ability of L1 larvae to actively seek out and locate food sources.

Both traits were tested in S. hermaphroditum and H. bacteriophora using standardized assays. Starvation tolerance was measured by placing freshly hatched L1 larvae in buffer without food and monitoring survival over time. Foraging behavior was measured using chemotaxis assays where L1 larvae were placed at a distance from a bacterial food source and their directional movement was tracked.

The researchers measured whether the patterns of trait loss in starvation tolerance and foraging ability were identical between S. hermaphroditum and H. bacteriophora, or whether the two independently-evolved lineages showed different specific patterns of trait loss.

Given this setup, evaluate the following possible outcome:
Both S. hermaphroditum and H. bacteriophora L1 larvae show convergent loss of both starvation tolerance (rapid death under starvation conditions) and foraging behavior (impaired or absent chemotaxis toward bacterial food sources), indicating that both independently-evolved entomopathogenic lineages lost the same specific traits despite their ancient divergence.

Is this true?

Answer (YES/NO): NO